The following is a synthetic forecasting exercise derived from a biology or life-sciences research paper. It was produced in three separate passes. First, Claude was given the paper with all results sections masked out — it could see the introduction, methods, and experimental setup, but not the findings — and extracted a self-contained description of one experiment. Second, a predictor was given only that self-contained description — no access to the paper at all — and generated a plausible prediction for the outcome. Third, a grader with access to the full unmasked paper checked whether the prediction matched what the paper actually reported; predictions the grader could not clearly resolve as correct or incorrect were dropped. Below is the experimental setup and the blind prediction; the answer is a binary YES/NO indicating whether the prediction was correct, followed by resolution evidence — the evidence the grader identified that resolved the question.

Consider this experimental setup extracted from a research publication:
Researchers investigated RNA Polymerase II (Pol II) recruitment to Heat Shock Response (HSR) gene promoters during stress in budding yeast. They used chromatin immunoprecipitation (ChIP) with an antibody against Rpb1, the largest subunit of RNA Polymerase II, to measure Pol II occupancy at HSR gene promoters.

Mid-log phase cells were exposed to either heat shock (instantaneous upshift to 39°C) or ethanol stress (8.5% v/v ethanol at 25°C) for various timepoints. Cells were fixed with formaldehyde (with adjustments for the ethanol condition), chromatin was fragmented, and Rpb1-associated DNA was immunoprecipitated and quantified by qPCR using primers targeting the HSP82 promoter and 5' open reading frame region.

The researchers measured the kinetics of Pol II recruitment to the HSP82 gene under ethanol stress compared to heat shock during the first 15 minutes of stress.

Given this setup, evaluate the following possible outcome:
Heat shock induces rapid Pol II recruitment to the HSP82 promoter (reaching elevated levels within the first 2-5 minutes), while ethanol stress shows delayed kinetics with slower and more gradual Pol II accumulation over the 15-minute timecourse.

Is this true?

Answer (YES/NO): YES